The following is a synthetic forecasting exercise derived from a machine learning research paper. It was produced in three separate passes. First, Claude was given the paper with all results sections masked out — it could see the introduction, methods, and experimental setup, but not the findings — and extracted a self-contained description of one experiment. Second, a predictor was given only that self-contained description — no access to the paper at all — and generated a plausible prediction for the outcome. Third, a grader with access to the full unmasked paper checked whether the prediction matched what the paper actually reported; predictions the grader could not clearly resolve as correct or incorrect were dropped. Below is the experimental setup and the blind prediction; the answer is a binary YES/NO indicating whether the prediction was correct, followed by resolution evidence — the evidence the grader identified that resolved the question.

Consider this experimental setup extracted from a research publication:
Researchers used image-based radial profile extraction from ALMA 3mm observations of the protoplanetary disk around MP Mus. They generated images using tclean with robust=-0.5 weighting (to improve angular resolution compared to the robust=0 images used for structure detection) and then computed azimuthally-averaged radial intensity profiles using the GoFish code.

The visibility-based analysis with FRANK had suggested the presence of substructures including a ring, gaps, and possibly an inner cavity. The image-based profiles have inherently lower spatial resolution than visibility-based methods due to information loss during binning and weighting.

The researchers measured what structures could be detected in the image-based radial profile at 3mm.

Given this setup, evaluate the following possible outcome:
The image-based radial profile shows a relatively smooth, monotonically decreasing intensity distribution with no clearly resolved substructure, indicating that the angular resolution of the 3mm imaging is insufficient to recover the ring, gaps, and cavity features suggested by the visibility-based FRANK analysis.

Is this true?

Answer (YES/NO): NO